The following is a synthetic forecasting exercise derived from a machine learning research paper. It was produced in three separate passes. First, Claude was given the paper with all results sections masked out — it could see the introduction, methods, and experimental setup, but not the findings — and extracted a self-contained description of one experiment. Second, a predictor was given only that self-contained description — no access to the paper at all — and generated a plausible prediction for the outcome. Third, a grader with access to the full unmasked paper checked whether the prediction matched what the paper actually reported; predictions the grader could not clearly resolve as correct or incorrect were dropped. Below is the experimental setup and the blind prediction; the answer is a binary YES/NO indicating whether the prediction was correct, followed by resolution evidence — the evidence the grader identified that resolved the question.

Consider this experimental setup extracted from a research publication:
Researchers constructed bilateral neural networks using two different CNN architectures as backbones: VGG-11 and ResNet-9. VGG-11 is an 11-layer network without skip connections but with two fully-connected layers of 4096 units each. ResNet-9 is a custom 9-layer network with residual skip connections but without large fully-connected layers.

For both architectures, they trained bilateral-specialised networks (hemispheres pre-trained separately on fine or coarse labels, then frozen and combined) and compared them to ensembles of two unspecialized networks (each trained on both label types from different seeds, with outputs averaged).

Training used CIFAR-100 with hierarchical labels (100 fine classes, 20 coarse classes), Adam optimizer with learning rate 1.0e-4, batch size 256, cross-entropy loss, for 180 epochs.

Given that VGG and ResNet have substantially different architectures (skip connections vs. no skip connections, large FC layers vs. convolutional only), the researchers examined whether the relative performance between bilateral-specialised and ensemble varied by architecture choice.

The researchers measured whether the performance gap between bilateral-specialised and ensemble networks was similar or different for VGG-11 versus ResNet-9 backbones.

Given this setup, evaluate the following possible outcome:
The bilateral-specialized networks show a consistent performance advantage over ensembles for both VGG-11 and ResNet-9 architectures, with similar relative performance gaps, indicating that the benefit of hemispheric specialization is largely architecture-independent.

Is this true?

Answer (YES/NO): NO